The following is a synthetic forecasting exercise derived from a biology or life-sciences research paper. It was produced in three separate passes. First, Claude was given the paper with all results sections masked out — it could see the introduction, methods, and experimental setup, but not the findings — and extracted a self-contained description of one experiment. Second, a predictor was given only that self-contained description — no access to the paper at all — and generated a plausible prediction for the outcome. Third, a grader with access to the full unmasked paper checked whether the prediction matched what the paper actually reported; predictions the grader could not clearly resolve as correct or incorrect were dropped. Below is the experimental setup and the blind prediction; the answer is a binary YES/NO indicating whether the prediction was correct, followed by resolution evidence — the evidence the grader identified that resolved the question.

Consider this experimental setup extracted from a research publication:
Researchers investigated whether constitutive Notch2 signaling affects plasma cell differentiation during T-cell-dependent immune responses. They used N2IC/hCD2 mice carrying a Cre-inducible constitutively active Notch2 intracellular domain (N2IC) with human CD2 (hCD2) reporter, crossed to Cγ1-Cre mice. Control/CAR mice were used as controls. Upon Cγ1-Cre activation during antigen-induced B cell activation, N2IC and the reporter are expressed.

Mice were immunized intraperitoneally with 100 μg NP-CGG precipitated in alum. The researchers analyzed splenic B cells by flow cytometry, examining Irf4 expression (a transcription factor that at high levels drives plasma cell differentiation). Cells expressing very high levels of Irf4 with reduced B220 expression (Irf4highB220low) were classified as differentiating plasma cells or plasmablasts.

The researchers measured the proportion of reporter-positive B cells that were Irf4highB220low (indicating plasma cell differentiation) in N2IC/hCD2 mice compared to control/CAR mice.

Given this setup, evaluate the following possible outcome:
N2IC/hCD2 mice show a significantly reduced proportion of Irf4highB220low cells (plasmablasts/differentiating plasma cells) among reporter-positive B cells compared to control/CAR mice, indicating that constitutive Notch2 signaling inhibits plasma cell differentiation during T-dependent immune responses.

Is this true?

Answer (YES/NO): NO